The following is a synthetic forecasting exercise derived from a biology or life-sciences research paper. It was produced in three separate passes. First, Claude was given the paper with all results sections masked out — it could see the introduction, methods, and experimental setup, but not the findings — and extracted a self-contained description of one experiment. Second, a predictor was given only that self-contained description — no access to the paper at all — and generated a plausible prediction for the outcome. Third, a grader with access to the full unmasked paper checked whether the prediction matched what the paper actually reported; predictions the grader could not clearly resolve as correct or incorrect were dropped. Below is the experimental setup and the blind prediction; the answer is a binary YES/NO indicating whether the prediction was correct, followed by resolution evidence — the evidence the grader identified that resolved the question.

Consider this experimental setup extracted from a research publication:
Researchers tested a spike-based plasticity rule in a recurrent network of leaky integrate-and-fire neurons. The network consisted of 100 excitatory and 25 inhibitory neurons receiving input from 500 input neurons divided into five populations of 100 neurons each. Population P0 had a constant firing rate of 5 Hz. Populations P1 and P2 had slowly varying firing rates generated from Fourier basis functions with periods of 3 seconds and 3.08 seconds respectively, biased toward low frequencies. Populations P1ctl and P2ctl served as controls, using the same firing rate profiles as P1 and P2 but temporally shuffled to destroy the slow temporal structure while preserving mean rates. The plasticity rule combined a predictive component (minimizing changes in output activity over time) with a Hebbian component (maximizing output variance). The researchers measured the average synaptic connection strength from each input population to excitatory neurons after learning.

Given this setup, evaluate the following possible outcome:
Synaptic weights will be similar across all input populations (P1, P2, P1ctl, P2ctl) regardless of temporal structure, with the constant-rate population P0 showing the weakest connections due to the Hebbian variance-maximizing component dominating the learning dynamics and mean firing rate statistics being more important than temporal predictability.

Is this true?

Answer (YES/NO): NO